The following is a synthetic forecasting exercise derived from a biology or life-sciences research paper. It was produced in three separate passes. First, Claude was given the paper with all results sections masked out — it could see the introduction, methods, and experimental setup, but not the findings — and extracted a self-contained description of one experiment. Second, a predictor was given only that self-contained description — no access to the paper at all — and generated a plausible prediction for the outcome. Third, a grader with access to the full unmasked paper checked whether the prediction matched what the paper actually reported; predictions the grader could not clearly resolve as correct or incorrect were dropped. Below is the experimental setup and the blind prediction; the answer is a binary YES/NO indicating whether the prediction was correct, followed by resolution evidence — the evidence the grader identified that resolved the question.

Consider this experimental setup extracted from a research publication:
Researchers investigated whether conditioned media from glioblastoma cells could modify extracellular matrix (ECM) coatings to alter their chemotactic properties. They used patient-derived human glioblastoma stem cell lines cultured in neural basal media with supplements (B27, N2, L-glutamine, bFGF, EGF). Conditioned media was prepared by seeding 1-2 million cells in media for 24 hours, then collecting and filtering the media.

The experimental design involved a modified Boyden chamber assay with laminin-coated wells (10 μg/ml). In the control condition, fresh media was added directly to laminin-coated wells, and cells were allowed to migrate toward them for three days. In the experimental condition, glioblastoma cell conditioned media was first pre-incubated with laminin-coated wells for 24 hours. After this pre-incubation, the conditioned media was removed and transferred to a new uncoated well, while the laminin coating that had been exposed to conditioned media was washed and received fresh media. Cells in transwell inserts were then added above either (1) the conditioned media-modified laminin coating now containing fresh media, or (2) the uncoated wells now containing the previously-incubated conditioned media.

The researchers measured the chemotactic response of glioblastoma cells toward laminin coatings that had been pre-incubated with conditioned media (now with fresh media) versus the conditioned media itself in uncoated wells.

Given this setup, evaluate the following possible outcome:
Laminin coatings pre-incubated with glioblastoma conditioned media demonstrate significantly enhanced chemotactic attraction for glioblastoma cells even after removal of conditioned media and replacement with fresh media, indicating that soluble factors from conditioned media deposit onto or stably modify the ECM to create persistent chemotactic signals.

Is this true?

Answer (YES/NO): NO